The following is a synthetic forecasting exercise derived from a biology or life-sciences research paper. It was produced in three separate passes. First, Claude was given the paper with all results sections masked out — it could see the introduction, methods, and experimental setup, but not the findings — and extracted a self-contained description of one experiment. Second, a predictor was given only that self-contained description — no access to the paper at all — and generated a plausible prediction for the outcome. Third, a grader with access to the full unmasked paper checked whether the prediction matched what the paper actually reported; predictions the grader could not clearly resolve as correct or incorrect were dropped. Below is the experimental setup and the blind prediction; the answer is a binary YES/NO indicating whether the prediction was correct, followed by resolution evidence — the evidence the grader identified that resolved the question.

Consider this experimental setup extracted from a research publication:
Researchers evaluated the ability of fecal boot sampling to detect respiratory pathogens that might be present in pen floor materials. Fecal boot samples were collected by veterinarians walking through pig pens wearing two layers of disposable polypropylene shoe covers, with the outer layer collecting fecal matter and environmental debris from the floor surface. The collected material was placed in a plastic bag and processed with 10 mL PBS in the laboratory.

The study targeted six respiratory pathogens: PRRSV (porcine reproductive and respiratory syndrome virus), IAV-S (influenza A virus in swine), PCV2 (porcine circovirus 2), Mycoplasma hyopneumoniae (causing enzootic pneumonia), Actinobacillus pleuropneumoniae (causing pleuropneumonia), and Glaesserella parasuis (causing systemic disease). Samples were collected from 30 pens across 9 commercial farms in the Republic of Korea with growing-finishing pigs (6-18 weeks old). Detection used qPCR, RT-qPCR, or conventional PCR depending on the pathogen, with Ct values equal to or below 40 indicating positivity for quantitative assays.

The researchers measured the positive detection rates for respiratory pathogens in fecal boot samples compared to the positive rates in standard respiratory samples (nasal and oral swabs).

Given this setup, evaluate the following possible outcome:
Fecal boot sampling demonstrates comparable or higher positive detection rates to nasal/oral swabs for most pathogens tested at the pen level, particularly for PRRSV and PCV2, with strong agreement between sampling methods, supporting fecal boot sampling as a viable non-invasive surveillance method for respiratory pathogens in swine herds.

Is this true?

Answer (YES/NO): NO